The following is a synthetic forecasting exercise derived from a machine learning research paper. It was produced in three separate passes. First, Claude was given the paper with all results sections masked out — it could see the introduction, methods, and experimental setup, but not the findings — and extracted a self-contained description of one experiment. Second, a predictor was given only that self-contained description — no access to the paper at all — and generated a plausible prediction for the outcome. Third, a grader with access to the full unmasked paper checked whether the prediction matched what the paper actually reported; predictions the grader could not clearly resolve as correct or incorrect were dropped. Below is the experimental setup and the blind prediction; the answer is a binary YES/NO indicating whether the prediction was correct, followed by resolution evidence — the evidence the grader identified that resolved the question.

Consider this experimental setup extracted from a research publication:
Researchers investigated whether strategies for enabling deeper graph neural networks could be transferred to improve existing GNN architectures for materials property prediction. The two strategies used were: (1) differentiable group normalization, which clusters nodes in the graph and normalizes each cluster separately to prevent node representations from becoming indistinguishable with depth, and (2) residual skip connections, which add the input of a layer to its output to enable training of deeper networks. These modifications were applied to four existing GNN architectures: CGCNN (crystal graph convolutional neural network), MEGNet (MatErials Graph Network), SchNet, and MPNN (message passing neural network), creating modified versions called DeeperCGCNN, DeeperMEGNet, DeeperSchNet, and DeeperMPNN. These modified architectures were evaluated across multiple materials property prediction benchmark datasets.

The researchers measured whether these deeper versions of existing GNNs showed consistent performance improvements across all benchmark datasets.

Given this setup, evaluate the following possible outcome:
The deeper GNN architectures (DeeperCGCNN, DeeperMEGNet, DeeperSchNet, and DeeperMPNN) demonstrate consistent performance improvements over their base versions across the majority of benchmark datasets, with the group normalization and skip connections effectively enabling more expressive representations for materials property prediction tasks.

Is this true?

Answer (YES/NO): NO